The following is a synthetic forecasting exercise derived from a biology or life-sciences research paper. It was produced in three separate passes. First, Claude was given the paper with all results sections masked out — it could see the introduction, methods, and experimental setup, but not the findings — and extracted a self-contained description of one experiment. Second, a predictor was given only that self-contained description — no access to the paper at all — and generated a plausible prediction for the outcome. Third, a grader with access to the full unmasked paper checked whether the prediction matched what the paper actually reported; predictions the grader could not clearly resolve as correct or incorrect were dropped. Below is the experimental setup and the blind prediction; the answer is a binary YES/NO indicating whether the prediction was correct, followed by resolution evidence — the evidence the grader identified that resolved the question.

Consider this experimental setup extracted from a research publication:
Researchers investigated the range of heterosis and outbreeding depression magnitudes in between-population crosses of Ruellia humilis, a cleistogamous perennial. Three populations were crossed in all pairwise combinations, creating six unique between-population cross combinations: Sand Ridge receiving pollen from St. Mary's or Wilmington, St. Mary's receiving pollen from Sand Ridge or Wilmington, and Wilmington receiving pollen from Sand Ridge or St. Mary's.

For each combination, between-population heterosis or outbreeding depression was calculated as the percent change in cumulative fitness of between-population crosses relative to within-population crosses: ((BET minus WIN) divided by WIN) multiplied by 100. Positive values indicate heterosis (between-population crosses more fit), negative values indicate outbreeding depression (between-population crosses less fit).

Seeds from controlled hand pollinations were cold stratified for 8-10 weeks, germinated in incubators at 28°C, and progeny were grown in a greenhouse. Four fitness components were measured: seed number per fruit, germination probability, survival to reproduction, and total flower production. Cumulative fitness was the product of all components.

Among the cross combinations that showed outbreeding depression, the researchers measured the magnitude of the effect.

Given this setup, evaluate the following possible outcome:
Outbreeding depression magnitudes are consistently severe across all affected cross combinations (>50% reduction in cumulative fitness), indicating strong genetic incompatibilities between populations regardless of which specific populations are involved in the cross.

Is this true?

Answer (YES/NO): NO